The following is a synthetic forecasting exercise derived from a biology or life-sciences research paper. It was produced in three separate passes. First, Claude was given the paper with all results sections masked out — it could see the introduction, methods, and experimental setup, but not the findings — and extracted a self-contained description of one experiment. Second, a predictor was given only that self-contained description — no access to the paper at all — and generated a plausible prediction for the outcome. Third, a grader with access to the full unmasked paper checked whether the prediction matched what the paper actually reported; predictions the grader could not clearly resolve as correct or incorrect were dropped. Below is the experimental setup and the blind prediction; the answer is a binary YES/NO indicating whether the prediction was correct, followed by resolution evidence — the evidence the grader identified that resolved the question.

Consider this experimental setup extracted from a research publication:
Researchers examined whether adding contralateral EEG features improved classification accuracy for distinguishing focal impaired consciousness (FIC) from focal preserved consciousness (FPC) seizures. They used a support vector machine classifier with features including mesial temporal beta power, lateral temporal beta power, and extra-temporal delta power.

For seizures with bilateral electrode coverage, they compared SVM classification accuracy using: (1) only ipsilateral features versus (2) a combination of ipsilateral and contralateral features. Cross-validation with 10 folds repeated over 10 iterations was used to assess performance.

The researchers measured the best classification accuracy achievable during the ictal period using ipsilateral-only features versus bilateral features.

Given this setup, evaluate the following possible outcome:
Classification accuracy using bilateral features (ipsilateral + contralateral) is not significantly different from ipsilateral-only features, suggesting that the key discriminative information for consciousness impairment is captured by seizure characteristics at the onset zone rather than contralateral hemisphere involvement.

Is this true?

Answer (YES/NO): NO